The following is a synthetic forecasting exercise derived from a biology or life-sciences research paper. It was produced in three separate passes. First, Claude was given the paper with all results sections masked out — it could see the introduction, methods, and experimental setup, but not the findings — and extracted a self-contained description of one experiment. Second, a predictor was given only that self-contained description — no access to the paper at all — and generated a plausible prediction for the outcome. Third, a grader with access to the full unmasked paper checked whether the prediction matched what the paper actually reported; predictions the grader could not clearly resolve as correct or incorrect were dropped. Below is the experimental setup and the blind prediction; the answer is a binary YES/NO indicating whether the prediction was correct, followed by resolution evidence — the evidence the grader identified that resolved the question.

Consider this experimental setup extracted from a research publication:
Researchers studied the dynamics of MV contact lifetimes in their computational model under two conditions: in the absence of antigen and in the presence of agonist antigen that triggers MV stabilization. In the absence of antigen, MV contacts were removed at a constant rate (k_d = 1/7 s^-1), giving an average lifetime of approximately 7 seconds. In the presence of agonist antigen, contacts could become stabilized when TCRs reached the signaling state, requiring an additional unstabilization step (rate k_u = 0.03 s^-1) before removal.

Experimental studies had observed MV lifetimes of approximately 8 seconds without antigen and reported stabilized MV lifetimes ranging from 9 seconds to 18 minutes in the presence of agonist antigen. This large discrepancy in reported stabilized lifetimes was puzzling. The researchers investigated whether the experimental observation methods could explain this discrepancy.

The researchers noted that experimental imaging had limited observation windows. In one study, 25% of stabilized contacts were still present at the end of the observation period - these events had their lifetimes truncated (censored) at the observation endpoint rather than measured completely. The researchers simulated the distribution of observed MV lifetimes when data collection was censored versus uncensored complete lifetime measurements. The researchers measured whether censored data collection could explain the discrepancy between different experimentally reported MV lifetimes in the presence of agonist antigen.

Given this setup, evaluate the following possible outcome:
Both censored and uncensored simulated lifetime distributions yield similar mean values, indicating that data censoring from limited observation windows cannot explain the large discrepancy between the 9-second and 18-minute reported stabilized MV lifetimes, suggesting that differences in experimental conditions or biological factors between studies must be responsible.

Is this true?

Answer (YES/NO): NO